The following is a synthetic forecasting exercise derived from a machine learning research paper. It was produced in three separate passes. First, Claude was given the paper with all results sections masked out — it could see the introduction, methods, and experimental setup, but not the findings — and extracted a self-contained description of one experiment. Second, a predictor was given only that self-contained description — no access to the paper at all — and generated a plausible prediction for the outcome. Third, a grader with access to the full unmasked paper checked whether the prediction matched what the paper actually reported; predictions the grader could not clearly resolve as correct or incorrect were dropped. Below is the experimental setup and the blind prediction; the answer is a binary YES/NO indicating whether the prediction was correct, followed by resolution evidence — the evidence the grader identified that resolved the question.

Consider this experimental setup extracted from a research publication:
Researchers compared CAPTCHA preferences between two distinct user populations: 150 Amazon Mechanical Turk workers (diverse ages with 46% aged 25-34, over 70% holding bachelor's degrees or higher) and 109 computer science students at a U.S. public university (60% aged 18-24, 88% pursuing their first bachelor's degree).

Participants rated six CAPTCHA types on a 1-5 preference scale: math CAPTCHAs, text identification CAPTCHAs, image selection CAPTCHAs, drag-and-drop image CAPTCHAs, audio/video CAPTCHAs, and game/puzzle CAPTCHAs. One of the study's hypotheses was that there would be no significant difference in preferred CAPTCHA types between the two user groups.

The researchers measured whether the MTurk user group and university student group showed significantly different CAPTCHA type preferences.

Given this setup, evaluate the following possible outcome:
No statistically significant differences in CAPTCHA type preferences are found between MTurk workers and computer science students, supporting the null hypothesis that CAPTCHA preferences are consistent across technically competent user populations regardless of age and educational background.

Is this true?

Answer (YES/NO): NO